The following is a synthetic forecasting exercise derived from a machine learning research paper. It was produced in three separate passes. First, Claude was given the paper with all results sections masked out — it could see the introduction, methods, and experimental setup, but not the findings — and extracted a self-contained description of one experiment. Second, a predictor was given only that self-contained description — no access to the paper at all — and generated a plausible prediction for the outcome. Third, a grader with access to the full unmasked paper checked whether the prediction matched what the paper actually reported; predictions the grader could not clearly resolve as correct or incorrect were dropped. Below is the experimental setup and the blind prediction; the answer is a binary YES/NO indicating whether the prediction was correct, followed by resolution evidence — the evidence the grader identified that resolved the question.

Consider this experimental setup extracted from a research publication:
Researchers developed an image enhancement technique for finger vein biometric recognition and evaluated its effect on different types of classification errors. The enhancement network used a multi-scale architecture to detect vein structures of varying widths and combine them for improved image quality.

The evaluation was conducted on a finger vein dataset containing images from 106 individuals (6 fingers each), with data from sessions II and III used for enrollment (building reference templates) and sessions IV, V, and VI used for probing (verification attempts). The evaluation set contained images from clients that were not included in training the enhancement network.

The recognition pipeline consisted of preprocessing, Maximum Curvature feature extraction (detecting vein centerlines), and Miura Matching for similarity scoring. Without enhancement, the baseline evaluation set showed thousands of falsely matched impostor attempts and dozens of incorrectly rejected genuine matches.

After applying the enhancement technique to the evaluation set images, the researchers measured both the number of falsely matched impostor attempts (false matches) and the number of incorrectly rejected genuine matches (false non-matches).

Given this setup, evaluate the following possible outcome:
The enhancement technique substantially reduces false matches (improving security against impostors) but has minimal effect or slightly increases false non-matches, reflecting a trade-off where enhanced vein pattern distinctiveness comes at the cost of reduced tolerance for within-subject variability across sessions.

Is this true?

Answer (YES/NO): NO